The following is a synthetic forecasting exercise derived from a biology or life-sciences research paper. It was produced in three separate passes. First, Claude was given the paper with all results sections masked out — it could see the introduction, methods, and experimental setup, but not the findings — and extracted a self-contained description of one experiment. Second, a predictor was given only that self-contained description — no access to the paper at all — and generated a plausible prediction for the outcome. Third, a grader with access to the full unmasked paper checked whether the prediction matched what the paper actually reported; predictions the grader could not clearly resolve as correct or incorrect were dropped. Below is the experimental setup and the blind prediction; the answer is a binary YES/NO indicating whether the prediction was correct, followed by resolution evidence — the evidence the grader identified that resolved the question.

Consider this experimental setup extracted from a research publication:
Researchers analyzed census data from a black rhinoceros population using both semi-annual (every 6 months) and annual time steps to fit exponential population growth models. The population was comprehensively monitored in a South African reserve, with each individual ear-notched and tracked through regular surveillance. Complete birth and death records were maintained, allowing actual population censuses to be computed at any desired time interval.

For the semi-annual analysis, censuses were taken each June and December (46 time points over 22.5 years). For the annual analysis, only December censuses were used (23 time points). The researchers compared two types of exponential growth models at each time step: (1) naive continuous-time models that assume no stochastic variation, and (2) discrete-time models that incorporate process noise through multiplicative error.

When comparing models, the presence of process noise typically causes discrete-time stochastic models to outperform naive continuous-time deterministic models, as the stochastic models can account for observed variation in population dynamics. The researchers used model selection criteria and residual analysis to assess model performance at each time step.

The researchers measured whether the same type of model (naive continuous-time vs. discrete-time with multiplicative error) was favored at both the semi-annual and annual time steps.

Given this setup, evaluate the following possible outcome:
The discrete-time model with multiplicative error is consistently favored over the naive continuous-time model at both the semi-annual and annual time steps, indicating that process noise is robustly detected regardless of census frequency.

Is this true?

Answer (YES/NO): NO